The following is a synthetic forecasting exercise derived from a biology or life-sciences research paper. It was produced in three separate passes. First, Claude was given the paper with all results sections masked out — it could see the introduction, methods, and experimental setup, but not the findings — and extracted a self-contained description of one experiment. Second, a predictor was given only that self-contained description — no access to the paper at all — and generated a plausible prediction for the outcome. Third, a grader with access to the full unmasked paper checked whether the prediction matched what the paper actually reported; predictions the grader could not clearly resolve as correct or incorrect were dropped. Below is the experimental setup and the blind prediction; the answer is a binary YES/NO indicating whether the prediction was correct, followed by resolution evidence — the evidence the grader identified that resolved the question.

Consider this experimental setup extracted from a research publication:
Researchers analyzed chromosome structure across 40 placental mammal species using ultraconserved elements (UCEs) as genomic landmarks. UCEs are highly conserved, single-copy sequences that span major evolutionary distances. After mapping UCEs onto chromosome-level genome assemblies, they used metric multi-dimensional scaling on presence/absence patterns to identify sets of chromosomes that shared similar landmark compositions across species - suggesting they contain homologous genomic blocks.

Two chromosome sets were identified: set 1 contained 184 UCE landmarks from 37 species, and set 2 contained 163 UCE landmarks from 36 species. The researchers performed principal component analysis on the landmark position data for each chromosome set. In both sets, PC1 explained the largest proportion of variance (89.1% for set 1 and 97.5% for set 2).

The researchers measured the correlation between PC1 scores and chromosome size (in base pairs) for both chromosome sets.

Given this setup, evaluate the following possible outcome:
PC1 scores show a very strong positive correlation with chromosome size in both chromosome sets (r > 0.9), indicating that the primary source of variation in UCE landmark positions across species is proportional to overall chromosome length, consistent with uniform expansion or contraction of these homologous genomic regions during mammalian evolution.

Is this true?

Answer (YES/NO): NO